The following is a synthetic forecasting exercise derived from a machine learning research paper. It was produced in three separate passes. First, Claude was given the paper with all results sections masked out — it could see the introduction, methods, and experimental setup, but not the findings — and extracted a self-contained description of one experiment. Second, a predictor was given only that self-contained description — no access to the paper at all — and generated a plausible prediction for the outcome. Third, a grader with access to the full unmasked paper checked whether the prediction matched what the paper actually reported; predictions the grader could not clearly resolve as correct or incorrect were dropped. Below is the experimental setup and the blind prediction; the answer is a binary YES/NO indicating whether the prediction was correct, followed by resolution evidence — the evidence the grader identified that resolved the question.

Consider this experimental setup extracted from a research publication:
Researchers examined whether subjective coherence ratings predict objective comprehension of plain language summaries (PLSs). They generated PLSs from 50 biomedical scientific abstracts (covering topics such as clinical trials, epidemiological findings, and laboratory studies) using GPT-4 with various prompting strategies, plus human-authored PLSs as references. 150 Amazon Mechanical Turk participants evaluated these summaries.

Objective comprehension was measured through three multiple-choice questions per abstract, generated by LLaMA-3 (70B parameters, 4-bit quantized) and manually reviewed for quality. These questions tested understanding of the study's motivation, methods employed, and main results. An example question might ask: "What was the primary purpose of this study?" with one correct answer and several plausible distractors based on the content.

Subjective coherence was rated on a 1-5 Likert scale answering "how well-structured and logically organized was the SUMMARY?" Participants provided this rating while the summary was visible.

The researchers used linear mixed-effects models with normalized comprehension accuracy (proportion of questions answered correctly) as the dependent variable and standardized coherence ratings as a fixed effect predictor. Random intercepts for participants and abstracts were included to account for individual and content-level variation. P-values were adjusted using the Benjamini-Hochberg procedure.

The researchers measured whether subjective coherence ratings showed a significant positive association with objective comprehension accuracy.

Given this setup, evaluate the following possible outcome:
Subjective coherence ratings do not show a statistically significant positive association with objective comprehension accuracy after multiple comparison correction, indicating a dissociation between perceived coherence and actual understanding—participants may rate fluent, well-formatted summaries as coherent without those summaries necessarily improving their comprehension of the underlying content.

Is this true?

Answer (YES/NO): NO